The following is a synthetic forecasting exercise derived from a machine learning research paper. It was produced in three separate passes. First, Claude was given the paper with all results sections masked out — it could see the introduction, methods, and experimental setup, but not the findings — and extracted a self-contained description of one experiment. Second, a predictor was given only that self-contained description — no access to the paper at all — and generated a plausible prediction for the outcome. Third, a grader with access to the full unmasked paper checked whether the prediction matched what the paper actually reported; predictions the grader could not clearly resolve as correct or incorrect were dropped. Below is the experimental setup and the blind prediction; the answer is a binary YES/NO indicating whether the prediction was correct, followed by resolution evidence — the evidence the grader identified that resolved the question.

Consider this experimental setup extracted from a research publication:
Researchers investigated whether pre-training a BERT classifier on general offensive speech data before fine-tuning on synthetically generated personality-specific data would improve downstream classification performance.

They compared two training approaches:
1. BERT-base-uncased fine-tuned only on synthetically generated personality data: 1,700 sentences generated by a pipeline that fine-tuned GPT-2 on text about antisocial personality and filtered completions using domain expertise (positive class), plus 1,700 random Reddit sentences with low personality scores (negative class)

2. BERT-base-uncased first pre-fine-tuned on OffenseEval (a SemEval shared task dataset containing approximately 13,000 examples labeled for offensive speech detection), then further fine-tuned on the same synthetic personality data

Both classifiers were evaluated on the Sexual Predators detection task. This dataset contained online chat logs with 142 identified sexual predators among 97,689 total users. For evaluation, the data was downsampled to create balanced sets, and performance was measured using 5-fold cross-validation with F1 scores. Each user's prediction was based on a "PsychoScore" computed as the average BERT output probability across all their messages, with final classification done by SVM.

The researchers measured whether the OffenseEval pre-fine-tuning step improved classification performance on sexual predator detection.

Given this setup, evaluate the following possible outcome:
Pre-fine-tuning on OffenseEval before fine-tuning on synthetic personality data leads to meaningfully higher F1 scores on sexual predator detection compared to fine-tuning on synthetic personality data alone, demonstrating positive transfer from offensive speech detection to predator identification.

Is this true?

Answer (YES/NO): NO